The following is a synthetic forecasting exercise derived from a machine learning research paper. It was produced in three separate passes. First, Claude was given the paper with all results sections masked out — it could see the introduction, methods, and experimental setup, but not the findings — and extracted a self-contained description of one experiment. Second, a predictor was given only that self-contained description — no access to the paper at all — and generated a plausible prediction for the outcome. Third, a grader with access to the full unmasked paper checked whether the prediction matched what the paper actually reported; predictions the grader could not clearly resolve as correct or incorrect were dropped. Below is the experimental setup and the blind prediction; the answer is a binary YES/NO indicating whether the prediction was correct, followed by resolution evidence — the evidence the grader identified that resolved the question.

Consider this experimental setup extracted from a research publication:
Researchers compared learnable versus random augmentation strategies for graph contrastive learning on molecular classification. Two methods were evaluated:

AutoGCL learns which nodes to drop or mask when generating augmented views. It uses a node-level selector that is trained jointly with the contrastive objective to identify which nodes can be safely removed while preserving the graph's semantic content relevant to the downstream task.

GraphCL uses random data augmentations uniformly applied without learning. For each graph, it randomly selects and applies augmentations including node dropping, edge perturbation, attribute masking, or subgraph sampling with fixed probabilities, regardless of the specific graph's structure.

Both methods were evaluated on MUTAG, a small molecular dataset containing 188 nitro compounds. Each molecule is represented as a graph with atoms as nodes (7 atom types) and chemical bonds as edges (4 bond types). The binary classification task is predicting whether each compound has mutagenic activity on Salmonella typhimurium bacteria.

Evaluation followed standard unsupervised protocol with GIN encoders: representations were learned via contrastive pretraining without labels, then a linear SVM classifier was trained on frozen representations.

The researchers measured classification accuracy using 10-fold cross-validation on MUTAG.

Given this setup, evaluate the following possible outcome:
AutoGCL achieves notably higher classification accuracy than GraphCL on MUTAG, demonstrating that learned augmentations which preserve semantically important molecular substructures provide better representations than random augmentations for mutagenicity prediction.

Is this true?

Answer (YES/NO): NO